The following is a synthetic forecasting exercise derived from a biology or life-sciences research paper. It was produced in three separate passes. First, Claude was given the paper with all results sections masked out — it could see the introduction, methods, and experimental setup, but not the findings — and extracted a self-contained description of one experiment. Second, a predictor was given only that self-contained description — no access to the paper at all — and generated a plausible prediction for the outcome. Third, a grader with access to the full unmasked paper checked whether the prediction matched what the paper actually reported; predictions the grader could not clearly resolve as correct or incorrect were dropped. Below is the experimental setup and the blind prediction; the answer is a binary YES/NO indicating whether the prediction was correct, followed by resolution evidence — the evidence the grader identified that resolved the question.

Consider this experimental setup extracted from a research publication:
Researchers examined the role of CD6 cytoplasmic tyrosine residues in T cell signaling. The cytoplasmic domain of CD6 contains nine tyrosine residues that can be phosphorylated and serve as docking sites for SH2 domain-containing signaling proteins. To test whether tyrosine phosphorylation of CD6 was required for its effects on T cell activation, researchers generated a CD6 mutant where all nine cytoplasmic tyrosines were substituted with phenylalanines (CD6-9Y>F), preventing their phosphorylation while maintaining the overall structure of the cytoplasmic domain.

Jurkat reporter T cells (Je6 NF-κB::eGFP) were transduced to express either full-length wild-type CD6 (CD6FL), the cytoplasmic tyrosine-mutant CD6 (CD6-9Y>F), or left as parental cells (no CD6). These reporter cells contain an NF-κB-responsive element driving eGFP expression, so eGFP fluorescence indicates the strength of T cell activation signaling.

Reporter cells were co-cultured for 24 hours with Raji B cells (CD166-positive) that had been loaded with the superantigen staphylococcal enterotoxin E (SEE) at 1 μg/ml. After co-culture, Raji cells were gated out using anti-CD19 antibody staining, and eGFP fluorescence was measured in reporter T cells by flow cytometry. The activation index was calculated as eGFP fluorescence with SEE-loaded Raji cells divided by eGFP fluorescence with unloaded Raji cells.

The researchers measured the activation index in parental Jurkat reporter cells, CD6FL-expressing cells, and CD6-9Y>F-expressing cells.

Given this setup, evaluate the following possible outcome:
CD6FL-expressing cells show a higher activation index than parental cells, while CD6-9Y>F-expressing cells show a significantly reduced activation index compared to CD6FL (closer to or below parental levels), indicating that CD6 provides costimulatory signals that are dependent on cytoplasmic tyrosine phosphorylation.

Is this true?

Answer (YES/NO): NO